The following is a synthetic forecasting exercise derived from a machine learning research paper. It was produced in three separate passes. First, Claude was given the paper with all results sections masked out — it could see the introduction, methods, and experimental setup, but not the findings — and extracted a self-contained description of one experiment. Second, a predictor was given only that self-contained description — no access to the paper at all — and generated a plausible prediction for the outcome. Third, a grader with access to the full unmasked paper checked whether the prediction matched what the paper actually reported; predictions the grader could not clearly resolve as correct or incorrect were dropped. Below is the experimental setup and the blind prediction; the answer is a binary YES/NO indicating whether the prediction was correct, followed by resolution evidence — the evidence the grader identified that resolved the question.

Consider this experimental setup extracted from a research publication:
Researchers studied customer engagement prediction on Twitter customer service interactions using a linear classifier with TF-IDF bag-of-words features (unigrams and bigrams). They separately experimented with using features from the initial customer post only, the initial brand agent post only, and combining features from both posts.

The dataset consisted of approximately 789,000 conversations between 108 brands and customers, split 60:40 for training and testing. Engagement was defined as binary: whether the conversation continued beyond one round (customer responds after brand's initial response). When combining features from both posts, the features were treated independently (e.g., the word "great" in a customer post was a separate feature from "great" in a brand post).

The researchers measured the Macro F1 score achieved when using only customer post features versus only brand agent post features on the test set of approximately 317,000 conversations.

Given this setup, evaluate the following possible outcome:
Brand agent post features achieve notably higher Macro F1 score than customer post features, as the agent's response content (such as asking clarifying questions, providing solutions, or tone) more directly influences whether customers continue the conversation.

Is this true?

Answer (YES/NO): YES